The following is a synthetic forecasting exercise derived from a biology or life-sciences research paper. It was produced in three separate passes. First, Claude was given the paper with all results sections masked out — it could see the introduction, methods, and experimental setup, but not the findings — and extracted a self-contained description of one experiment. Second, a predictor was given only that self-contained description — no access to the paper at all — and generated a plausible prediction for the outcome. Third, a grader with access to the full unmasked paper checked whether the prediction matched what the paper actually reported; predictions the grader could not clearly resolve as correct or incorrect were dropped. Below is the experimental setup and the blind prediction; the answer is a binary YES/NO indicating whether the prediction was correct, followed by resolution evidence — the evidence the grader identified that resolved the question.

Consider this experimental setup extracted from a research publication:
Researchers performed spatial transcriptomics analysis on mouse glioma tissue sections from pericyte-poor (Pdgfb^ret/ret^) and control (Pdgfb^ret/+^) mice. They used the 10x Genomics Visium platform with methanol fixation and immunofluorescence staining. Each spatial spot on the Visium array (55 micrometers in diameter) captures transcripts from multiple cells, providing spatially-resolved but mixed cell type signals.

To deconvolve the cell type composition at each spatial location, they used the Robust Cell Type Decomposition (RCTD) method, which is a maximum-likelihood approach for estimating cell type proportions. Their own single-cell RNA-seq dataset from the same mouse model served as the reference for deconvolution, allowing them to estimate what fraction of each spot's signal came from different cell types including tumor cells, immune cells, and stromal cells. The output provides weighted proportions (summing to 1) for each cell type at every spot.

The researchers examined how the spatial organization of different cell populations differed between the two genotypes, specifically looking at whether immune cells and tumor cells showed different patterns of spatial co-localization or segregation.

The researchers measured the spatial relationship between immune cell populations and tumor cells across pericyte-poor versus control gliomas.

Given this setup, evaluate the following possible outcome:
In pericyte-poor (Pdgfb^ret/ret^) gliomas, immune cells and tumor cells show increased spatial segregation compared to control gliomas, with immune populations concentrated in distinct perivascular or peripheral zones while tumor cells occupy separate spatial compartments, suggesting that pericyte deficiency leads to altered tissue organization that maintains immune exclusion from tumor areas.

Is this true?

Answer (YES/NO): NO